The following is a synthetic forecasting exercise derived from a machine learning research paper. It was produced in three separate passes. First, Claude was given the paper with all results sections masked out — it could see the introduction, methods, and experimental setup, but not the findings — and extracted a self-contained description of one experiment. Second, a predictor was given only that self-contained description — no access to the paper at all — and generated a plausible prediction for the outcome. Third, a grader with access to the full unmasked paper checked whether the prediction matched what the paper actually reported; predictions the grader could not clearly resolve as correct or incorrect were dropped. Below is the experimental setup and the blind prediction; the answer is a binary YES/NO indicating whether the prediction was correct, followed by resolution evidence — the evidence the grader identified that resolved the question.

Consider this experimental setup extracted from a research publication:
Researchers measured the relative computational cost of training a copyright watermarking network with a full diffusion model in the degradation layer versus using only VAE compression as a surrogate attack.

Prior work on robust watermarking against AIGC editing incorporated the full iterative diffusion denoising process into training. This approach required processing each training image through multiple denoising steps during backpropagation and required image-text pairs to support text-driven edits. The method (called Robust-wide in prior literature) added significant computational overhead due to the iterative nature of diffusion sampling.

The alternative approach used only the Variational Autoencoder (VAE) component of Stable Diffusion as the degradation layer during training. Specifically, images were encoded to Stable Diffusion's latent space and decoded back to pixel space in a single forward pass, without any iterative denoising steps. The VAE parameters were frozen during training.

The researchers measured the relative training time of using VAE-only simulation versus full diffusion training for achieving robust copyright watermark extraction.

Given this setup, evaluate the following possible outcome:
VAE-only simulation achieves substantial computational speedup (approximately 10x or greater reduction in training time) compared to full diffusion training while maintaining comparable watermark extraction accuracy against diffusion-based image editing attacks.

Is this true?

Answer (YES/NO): YES